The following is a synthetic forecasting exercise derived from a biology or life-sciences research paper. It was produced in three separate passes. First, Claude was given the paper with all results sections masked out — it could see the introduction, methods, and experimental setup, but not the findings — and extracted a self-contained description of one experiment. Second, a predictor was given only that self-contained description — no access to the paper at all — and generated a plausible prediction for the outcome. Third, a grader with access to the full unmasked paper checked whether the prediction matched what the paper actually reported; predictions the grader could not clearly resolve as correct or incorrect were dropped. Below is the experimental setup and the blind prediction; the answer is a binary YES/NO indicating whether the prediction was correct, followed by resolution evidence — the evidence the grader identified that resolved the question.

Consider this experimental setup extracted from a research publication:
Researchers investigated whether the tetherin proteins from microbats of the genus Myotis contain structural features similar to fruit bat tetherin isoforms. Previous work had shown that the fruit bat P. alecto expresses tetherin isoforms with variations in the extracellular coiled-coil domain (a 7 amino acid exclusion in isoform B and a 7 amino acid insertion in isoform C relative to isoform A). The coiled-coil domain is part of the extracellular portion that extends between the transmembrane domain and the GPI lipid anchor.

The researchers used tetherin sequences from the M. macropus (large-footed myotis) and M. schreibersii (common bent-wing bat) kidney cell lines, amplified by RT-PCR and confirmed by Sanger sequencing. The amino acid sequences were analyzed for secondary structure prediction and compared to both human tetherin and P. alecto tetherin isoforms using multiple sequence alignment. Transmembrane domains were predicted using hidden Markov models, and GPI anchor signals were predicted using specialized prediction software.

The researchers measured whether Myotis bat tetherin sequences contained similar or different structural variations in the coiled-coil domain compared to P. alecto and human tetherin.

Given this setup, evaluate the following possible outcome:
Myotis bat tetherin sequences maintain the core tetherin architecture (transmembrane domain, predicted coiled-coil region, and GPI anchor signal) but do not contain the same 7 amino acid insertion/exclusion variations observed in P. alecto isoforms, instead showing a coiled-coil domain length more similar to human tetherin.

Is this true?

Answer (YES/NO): NO